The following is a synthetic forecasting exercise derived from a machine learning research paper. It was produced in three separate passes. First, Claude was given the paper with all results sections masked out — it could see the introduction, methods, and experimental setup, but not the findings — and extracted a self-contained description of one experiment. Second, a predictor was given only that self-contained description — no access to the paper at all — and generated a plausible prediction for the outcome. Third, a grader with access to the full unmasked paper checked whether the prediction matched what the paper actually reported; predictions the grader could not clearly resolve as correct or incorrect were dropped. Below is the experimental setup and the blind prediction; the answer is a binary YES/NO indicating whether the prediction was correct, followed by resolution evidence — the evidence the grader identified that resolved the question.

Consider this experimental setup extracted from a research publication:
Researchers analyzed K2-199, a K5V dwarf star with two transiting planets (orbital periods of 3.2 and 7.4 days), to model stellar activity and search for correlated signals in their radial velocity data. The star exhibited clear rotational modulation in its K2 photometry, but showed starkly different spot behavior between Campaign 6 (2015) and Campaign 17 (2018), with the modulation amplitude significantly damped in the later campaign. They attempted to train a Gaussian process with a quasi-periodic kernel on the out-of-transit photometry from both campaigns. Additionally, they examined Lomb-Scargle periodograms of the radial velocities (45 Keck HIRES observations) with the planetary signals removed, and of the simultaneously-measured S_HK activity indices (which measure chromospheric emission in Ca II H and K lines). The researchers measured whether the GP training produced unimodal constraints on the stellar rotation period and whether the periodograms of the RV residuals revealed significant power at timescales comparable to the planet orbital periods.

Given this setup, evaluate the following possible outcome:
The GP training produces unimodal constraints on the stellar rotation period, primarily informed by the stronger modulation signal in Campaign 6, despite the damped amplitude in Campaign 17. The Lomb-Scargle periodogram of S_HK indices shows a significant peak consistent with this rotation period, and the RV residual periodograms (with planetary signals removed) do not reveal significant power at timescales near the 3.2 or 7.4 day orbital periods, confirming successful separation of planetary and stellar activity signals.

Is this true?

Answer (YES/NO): NO